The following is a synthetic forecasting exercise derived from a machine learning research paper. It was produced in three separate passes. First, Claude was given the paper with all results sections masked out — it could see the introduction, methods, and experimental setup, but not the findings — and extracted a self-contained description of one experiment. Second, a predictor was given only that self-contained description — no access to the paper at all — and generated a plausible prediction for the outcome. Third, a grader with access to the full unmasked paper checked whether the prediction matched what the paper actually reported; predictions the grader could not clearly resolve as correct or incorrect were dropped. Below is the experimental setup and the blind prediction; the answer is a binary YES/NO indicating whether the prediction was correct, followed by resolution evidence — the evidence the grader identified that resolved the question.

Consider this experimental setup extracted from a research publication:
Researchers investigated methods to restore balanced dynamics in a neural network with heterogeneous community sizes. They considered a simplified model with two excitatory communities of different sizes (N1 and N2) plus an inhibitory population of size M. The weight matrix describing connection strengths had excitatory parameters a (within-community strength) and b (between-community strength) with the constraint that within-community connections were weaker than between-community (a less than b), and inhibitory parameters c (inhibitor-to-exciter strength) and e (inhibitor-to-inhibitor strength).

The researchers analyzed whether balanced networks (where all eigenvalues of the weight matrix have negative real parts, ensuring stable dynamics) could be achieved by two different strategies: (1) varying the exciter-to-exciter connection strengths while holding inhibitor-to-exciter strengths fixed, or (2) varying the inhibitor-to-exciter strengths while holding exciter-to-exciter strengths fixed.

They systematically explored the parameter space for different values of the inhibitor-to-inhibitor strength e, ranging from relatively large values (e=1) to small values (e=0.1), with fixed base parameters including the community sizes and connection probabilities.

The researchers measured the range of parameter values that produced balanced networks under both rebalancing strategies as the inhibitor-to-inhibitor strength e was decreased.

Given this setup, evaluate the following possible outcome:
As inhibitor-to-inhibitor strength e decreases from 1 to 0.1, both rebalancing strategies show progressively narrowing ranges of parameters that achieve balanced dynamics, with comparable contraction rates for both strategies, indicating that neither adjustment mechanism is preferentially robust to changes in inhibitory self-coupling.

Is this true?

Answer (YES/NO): NO